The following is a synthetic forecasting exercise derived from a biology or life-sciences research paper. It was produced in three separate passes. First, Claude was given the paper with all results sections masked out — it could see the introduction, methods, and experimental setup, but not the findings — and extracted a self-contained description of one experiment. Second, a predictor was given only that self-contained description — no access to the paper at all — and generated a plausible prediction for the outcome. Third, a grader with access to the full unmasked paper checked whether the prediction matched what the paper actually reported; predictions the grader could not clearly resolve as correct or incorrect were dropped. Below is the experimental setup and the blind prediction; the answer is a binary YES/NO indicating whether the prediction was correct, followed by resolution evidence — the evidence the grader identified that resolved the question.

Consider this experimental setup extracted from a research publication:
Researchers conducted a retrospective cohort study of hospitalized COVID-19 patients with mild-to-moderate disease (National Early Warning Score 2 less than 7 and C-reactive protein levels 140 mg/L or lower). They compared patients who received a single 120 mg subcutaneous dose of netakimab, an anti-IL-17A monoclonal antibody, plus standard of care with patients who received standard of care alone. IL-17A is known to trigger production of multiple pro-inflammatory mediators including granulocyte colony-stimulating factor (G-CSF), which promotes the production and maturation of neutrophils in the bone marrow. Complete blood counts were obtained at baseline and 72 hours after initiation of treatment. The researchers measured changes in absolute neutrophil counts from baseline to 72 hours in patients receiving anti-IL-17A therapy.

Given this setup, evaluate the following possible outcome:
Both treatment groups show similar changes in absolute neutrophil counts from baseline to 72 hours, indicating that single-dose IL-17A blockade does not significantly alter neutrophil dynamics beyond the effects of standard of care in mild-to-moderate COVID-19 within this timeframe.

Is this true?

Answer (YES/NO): NO